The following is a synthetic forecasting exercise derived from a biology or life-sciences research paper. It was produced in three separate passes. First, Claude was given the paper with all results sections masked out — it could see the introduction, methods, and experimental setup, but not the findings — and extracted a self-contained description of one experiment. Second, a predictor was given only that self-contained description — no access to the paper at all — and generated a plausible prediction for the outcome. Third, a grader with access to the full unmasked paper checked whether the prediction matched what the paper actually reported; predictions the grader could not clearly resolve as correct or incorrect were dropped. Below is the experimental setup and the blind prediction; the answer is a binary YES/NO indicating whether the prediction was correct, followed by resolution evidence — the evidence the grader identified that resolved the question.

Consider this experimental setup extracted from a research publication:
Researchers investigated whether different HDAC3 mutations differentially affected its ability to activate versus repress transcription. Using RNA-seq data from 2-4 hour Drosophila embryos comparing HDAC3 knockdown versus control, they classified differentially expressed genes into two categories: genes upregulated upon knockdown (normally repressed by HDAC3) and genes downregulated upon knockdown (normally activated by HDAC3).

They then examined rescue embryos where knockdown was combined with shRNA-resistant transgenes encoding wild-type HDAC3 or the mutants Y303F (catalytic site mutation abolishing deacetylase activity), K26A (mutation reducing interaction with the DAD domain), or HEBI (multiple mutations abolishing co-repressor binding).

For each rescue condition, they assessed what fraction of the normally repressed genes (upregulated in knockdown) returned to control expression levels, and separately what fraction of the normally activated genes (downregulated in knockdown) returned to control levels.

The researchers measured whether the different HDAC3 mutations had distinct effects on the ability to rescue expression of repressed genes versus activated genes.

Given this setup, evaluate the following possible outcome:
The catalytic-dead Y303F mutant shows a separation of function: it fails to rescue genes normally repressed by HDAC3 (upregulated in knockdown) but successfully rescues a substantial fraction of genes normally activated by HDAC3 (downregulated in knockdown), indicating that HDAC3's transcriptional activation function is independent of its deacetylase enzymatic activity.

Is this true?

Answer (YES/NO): NO